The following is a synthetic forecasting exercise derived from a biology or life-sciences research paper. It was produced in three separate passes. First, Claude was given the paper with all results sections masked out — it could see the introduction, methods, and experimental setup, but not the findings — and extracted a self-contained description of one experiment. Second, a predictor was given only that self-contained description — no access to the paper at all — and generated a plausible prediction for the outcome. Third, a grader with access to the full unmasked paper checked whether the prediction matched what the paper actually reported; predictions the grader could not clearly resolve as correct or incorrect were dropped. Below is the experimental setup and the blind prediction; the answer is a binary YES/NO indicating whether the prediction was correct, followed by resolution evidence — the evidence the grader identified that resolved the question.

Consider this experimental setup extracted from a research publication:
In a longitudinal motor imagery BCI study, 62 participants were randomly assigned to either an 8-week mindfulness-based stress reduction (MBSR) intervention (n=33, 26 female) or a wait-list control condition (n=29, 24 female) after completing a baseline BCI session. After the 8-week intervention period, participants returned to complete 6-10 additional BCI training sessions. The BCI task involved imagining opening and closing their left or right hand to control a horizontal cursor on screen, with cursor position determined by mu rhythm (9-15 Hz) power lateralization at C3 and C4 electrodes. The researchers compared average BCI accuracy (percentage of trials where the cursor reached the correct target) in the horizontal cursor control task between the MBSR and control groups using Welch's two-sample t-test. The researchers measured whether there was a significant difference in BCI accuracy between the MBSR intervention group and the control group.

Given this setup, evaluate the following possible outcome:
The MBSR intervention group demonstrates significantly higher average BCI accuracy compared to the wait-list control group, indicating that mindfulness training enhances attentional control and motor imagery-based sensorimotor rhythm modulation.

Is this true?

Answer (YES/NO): NO